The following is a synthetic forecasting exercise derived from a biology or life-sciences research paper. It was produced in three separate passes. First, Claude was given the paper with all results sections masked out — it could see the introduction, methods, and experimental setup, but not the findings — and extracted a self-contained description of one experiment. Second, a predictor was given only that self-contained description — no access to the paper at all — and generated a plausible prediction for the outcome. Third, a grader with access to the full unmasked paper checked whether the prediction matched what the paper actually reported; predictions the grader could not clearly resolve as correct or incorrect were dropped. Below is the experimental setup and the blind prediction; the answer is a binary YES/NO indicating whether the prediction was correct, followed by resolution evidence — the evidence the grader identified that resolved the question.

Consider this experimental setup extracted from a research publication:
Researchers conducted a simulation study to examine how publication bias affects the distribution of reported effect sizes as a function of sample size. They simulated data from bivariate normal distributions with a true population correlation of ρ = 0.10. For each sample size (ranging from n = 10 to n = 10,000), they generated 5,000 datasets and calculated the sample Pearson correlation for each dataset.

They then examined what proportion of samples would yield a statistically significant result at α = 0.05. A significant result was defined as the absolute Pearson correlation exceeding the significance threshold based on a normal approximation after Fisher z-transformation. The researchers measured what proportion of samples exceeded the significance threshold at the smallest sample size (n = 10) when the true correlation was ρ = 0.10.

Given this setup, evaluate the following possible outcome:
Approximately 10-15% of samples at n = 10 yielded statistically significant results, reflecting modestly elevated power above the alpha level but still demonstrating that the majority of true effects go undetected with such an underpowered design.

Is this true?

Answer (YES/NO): NO